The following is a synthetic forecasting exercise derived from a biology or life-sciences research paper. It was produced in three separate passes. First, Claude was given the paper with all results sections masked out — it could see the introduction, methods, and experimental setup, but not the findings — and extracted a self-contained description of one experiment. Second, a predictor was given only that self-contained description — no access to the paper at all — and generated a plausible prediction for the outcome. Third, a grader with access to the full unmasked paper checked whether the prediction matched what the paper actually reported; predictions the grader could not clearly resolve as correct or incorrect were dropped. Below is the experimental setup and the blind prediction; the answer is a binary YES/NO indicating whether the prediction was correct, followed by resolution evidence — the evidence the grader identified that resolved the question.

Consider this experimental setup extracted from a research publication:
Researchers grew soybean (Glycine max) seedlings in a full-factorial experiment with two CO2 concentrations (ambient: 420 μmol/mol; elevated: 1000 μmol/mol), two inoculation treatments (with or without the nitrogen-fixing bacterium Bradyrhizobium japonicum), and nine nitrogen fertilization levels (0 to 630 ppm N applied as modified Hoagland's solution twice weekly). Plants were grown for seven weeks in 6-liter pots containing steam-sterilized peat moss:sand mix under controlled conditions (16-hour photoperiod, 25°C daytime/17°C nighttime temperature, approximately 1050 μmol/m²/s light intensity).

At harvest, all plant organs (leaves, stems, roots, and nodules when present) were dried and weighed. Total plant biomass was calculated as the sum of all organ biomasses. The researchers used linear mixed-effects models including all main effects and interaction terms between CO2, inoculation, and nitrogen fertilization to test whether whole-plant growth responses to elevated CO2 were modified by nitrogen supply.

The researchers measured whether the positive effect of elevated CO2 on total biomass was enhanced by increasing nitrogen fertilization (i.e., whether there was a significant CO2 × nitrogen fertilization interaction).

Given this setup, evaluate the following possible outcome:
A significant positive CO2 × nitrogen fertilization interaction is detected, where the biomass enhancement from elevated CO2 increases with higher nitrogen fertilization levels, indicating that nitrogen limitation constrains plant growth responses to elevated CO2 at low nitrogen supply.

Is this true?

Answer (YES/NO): YES